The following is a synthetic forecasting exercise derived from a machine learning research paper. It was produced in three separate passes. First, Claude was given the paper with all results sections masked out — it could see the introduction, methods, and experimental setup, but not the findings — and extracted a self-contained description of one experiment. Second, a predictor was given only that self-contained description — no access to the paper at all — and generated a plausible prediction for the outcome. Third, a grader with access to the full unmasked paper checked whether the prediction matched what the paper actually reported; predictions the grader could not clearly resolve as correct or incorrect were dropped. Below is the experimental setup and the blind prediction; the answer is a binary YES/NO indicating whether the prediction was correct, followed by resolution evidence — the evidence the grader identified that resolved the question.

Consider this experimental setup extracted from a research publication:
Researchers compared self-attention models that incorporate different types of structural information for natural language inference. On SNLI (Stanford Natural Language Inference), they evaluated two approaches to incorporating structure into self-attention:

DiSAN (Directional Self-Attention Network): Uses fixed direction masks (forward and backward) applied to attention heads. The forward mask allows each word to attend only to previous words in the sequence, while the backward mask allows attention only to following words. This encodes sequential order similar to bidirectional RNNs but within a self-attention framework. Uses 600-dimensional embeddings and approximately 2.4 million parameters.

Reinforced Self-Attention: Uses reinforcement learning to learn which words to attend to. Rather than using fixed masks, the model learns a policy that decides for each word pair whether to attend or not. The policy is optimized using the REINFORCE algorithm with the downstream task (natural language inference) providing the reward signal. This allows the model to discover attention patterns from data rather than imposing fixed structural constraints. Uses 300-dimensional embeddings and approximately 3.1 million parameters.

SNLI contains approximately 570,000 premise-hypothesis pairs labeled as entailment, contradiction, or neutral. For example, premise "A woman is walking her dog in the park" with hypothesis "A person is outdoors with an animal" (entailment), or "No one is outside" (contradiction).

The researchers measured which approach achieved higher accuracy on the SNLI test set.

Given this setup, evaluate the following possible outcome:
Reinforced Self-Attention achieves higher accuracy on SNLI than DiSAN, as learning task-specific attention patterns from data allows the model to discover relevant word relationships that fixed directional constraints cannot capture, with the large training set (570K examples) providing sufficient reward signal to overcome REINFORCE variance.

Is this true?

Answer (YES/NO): YES